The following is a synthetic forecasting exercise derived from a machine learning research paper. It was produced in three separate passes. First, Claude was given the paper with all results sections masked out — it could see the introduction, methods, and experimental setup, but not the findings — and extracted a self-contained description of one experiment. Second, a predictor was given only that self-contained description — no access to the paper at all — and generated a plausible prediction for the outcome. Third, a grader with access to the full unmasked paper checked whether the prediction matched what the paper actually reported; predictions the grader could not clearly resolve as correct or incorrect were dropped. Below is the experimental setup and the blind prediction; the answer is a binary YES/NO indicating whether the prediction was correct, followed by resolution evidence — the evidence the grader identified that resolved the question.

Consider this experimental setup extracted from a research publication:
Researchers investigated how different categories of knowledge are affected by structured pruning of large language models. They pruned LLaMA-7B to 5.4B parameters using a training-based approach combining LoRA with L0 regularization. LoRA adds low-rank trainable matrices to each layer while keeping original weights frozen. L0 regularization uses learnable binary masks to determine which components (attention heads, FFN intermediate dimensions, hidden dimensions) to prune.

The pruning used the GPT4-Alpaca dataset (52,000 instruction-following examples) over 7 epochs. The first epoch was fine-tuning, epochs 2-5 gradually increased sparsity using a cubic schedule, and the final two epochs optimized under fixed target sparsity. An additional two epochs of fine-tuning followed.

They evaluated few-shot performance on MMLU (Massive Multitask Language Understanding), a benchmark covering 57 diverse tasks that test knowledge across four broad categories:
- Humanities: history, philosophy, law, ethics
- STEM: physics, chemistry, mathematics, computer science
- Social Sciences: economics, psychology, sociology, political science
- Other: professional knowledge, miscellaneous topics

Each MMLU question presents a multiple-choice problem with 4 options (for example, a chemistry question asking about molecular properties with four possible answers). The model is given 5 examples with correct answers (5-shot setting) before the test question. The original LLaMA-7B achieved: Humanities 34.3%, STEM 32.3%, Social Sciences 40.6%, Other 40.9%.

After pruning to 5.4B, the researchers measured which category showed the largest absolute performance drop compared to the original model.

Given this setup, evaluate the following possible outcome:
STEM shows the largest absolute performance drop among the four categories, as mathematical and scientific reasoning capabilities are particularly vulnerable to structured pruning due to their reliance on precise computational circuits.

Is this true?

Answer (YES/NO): NO